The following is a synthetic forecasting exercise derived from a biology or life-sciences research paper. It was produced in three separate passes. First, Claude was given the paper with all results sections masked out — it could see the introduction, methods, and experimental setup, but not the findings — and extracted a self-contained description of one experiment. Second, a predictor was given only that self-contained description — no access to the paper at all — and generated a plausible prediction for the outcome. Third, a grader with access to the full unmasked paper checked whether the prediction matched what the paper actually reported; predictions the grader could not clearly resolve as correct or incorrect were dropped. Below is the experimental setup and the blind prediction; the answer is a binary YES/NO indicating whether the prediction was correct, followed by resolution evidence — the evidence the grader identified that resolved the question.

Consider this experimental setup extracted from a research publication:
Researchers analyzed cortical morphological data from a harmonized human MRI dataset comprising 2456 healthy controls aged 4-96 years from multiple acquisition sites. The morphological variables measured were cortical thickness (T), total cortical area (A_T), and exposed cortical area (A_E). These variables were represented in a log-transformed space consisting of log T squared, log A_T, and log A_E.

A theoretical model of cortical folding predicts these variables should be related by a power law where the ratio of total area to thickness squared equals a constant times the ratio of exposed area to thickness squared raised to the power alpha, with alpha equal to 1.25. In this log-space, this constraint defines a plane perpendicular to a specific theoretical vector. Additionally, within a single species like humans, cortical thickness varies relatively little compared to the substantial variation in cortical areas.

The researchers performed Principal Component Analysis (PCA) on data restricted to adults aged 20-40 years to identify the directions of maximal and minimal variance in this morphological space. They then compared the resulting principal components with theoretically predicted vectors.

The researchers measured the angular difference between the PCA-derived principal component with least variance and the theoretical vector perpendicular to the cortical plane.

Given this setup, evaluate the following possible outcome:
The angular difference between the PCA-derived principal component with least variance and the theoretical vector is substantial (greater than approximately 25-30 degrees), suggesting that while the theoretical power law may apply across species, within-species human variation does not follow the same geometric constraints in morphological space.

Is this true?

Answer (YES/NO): NO